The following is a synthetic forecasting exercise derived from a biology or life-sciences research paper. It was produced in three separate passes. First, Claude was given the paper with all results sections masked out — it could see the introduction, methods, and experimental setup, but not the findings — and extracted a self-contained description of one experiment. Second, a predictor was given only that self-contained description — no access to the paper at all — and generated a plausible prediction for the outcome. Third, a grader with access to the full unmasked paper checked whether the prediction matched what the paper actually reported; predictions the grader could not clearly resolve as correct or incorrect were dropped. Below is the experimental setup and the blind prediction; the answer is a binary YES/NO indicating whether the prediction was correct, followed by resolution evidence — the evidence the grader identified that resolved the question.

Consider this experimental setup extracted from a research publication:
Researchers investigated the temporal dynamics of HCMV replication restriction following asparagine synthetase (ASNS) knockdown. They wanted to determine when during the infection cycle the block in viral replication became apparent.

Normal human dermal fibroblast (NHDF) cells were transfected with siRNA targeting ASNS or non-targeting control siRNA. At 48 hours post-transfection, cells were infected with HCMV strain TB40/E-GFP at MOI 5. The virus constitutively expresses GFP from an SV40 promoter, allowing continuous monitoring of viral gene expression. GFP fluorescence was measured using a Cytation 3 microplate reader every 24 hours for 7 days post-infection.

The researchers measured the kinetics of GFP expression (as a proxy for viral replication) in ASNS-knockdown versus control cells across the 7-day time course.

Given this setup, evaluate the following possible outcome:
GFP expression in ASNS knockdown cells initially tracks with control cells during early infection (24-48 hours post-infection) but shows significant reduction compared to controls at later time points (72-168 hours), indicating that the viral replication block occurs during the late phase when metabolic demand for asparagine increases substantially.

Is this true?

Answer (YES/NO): NO